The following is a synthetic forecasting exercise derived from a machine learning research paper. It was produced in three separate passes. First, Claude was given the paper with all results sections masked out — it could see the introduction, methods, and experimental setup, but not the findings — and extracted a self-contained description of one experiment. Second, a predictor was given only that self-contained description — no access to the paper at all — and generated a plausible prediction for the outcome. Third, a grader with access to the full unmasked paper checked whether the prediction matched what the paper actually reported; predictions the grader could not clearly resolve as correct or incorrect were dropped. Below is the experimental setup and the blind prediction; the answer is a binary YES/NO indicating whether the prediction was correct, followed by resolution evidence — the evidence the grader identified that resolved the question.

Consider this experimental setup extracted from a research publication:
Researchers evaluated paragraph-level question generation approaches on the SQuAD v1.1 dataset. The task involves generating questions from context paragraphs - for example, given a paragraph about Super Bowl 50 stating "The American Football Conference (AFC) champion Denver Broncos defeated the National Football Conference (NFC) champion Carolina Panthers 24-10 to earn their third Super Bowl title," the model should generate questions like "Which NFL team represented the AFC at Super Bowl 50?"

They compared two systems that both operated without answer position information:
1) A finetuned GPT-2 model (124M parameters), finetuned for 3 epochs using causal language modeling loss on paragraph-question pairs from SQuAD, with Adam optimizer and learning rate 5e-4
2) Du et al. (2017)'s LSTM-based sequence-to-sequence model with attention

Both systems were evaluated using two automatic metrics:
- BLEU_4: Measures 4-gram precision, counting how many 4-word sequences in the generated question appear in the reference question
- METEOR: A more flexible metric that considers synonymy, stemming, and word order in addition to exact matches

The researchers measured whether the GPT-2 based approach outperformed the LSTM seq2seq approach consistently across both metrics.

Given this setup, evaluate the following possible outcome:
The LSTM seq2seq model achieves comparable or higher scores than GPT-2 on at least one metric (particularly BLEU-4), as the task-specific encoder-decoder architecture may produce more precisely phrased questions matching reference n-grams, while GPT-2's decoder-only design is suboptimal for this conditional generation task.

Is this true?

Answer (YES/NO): YES